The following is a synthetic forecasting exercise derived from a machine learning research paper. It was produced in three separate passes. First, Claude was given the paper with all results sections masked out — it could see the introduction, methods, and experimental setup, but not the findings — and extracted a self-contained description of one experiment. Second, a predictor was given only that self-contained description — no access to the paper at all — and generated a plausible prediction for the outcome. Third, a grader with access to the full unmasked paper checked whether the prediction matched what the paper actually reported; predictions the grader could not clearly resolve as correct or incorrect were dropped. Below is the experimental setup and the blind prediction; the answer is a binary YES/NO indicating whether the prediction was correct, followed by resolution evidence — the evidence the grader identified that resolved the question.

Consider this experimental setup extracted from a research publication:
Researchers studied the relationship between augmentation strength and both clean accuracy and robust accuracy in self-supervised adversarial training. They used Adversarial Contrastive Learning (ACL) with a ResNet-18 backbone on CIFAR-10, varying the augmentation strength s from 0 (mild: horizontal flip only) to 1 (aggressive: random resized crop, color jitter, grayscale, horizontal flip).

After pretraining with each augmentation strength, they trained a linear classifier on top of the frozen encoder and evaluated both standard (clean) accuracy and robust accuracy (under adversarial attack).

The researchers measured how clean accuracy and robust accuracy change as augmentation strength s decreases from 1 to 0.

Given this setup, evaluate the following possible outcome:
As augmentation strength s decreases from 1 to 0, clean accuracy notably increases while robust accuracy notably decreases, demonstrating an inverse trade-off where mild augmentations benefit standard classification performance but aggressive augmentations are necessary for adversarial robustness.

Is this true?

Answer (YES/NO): NO